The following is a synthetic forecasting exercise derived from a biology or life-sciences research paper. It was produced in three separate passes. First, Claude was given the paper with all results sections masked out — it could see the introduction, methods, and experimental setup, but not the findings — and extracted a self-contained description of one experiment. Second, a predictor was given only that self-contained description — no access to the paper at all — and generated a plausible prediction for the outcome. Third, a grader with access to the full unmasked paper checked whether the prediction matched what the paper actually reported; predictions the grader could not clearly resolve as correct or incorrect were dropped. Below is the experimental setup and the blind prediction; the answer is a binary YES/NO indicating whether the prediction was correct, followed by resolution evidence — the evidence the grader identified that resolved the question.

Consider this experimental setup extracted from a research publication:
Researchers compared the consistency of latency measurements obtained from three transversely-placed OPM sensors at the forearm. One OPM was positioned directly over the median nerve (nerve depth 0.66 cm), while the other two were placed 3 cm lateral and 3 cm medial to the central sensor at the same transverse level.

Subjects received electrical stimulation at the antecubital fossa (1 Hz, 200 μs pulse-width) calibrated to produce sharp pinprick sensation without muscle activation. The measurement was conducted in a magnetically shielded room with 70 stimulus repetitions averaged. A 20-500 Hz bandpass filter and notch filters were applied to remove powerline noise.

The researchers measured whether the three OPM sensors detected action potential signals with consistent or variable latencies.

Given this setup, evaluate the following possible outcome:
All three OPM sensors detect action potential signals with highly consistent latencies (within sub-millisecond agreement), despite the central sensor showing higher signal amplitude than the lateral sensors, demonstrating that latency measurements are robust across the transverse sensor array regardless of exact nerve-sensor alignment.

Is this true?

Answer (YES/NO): YES